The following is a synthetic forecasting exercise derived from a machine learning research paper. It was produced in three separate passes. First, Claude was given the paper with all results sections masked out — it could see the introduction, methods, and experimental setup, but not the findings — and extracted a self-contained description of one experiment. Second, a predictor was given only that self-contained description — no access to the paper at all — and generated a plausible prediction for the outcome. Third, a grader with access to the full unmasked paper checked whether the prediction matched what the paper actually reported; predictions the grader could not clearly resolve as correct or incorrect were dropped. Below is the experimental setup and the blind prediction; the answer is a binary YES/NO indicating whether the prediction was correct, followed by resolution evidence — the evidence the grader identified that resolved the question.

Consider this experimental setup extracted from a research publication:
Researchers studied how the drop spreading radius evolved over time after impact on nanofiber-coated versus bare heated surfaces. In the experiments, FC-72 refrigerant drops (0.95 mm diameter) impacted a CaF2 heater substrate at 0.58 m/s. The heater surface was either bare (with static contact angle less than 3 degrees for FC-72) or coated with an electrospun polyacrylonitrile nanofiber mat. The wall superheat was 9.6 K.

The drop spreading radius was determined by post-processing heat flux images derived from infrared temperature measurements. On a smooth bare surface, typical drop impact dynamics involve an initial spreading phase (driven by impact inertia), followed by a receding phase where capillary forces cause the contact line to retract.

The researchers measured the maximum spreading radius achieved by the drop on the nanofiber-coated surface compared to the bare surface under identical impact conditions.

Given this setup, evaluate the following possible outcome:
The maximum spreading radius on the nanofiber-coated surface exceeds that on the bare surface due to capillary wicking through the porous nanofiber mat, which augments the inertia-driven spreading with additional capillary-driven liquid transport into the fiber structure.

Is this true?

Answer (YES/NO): YES